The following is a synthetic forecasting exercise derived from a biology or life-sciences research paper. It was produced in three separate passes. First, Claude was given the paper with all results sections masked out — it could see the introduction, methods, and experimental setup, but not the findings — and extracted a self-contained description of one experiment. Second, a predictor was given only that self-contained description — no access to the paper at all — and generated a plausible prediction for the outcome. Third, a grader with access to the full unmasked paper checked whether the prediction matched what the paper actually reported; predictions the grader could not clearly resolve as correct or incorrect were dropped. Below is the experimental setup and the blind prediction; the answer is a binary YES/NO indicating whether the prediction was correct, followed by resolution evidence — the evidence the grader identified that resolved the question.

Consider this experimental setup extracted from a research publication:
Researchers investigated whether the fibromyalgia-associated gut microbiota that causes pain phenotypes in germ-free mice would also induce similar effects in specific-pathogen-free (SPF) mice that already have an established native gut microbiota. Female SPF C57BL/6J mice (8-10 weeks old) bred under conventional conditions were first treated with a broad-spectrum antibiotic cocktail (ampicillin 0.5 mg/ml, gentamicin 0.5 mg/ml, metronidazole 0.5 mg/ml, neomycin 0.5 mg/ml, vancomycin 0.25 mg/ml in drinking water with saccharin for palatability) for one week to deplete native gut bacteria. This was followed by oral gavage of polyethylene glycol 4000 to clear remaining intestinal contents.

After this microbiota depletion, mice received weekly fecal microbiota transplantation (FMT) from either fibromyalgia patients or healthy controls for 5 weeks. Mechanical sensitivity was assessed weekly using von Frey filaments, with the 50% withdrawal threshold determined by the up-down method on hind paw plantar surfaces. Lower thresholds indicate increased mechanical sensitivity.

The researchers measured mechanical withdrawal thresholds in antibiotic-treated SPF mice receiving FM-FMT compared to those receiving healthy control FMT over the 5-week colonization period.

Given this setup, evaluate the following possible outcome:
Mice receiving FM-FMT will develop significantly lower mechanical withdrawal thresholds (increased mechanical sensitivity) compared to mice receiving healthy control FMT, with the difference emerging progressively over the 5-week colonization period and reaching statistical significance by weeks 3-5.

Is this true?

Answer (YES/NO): NO